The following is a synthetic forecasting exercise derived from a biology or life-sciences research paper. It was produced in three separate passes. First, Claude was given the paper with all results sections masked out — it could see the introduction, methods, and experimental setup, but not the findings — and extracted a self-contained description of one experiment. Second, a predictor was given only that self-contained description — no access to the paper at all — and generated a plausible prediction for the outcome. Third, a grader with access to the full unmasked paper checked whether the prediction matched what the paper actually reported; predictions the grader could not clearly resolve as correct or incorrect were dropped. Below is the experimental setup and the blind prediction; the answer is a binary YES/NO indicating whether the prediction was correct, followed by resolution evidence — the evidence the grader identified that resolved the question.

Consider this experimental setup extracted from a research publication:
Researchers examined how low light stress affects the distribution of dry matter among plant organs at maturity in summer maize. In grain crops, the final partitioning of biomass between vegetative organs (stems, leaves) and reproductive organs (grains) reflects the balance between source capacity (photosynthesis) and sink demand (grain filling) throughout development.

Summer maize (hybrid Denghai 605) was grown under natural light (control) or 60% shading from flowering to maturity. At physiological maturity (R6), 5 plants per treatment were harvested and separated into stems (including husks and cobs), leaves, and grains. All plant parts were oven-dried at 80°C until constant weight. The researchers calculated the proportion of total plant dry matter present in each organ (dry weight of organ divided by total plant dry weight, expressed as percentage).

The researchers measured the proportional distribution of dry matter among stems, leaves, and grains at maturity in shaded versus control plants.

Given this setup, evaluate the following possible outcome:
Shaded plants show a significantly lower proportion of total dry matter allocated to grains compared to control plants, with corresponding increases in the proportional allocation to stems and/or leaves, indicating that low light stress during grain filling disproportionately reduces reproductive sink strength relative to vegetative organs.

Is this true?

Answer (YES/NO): YES